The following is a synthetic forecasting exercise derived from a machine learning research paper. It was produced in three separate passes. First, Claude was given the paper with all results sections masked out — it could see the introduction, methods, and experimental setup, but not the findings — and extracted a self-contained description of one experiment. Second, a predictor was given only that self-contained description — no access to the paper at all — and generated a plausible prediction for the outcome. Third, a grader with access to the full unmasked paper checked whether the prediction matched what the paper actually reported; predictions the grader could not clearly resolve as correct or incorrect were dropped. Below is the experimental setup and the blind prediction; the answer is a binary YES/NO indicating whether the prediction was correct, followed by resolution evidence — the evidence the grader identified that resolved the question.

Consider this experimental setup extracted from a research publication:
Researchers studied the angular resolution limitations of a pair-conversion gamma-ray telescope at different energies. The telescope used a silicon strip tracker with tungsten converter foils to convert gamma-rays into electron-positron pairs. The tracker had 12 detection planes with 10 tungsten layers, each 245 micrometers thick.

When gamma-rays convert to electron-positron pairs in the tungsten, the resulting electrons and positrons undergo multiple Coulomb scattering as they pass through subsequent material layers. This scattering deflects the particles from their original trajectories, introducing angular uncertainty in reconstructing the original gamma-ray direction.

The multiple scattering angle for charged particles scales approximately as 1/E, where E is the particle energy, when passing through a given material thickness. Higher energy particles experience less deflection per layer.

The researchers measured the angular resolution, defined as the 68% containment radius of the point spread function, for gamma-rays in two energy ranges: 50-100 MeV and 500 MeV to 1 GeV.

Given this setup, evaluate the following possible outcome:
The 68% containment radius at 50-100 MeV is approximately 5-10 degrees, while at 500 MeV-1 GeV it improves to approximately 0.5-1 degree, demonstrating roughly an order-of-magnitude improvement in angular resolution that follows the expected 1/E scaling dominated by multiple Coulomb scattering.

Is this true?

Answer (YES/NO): NO